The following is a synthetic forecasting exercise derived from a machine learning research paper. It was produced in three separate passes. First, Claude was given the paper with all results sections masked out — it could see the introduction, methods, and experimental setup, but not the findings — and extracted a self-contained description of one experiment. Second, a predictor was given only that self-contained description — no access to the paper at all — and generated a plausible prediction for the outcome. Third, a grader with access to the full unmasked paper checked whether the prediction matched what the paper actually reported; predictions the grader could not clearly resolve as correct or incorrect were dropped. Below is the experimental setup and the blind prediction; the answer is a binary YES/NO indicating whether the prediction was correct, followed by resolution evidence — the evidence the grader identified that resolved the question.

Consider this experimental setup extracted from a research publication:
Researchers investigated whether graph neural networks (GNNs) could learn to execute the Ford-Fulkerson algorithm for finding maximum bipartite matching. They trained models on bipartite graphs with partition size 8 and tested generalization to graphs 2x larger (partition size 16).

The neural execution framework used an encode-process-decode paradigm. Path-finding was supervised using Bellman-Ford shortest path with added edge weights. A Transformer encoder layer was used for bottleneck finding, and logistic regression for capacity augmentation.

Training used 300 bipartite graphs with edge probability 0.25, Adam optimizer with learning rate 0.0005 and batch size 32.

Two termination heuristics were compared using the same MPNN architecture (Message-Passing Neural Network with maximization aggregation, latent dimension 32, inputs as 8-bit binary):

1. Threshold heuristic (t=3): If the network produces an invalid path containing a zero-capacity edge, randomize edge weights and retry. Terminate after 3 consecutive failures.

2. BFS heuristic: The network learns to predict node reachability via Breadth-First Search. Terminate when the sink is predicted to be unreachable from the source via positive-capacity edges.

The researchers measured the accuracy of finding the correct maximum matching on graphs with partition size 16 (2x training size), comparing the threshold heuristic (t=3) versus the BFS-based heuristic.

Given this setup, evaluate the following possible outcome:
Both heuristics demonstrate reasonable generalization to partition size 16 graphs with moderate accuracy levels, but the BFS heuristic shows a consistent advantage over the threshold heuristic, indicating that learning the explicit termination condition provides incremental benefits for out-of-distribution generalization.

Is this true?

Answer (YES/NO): NO